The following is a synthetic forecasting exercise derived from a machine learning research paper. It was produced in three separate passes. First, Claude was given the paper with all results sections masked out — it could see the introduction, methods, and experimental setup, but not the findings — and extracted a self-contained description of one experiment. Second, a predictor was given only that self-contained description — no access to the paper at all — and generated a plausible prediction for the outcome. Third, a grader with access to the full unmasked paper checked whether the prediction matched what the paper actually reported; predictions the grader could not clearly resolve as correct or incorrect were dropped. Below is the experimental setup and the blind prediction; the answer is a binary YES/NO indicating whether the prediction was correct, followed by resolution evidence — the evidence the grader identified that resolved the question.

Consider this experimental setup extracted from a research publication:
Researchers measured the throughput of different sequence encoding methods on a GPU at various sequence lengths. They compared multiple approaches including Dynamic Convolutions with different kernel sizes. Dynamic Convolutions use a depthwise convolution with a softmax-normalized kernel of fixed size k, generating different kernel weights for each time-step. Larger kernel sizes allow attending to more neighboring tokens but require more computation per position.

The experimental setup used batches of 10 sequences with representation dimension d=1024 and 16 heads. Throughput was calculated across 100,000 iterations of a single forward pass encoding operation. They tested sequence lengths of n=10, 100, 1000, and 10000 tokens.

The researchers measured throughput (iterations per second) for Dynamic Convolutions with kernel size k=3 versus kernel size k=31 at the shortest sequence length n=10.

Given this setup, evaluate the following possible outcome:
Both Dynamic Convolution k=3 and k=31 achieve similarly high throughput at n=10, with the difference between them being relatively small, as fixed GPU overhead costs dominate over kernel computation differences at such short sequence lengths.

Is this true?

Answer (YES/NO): NO